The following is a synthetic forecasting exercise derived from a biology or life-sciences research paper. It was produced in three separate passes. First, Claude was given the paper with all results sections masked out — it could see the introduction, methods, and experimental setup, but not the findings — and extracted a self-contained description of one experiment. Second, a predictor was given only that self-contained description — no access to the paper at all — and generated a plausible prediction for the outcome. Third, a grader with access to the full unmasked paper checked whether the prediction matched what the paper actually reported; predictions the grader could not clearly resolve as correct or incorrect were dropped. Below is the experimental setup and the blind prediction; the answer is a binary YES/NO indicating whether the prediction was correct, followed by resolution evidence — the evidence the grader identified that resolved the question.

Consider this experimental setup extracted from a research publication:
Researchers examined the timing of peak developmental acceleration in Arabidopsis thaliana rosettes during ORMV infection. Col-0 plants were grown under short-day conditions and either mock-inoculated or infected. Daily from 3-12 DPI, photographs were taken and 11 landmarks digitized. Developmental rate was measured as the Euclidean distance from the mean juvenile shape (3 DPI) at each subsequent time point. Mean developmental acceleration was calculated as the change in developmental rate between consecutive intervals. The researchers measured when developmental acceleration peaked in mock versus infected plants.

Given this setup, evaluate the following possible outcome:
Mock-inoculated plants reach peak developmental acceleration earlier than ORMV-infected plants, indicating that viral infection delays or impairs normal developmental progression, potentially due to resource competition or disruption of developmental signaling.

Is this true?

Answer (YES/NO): YES